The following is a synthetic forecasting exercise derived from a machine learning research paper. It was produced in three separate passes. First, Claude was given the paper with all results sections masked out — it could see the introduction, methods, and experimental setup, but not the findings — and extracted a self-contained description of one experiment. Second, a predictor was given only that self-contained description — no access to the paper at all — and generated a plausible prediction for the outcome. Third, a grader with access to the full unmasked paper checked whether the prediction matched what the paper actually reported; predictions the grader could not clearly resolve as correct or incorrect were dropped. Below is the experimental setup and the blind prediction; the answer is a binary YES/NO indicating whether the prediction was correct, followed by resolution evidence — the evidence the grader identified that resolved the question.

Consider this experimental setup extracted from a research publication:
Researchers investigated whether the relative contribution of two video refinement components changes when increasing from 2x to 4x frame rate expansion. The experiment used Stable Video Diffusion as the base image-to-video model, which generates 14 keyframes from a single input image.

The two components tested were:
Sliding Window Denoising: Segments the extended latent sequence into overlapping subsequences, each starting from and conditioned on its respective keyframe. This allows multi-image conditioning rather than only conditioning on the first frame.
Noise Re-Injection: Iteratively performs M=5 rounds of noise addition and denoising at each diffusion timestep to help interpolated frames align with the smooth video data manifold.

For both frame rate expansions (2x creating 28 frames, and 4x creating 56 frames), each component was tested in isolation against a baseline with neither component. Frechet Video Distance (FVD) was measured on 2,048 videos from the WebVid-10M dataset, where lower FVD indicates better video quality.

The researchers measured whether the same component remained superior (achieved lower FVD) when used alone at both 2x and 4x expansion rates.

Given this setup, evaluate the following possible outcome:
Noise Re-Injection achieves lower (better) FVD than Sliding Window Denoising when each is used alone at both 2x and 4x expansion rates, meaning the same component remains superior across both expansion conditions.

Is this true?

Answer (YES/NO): NO